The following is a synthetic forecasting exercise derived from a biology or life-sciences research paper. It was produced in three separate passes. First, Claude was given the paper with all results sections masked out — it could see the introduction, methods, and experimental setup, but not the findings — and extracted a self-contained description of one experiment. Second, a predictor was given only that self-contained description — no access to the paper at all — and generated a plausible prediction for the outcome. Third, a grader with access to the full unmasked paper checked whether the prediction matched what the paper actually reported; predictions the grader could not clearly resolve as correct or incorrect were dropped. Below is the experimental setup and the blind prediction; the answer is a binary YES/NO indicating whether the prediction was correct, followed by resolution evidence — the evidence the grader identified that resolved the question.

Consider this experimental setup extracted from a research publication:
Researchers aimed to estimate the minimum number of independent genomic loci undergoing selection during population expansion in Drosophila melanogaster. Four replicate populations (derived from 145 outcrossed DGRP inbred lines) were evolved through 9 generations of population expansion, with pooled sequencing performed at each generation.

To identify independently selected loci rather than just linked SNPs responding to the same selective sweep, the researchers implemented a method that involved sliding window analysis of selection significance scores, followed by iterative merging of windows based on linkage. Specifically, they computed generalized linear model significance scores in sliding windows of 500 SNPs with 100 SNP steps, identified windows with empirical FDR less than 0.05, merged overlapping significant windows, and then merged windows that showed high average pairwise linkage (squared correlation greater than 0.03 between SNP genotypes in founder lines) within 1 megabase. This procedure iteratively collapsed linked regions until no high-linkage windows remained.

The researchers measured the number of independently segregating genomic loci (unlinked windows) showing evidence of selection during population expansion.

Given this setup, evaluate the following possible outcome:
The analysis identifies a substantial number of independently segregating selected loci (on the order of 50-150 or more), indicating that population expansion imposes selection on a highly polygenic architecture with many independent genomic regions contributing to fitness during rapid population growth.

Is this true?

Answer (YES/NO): YES